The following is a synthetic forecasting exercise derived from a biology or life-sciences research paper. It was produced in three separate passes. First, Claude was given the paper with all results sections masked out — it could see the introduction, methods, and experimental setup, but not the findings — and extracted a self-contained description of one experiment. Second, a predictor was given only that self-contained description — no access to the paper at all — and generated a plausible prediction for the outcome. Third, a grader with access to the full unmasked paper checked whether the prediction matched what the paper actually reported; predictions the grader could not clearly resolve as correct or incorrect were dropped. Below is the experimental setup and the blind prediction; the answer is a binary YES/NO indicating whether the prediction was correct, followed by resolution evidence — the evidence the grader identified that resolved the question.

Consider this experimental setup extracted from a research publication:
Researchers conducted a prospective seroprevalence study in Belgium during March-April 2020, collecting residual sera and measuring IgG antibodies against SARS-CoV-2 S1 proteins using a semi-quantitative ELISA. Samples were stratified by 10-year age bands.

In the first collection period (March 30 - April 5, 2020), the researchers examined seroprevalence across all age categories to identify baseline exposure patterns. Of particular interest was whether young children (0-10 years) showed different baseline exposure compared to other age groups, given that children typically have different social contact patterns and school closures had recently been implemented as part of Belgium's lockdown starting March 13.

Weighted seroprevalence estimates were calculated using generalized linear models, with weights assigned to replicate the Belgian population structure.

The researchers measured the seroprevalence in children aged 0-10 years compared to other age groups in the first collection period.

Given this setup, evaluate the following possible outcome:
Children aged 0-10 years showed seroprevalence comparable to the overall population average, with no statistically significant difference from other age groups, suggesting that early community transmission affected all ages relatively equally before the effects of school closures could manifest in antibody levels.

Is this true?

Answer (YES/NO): NO